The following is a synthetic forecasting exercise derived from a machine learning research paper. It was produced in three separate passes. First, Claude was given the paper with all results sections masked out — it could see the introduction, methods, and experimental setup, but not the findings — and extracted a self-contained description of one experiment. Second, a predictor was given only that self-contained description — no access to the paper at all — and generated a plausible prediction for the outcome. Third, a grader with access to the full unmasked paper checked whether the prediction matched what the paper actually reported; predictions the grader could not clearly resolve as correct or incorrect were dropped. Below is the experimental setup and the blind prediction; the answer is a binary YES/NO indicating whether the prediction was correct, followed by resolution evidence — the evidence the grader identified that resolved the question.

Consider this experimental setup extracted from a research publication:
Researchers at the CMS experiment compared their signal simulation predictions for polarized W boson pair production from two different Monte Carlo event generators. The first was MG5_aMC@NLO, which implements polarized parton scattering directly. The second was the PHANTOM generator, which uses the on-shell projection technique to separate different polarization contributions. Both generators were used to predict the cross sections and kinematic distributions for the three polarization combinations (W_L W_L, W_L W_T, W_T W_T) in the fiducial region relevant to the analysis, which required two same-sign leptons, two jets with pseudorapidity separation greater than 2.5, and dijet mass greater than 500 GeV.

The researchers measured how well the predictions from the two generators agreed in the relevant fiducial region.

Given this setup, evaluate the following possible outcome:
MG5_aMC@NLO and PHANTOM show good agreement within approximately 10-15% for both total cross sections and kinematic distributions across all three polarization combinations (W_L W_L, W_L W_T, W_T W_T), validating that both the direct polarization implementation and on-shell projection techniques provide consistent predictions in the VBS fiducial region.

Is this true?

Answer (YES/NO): NO